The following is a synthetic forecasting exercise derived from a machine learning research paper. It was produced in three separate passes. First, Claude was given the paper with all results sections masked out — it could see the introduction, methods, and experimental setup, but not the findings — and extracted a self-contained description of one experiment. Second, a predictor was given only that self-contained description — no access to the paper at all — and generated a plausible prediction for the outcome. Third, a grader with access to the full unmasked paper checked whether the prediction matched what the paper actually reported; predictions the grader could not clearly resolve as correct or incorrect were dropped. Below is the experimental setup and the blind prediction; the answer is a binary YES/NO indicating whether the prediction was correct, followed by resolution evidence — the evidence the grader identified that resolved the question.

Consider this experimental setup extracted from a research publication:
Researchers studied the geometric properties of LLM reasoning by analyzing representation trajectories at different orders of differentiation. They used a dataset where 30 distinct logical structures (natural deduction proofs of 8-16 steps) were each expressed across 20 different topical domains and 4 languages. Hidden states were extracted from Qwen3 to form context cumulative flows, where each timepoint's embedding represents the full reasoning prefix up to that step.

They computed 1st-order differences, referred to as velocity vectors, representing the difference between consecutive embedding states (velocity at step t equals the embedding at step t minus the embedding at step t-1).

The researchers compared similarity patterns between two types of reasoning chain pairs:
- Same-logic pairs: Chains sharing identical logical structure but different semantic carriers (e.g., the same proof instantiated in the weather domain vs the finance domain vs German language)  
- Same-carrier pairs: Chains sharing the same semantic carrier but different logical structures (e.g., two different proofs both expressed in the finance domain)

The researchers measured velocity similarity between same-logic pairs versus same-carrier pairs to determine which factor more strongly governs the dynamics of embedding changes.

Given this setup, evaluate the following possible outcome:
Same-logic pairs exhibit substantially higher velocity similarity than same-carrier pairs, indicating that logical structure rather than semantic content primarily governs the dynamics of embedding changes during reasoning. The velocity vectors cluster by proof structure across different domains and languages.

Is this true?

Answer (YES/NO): YES